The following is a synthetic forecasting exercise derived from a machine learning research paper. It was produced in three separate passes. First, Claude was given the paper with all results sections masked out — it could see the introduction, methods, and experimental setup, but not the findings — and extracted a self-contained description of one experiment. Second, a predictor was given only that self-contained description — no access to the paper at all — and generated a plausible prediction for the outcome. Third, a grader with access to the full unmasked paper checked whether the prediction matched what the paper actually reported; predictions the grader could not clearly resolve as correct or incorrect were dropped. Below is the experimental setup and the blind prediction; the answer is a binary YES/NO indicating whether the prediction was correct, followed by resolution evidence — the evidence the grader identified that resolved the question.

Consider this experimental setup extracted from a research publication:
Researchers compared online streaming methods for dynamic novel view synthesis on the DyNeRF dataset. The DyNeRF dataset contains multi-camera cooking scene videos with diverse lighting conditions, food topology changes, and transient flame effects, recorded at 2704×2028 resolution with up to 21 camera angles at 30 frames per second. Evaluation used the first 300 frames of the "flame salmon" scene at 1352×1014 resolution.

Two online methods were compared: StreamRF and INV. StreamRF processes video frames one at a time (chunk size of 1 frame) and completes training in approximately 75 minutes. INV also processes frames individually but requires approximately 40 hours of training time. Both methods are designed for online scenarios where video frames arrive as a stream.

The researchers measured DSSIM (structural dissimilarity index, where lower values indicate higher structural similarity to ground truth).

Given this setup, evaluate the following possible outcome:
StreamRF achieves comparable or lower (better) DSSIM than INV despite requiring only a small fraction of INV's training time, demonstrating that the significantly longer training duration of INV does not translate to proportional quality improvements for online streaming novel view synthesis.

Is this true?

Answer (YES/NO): NO